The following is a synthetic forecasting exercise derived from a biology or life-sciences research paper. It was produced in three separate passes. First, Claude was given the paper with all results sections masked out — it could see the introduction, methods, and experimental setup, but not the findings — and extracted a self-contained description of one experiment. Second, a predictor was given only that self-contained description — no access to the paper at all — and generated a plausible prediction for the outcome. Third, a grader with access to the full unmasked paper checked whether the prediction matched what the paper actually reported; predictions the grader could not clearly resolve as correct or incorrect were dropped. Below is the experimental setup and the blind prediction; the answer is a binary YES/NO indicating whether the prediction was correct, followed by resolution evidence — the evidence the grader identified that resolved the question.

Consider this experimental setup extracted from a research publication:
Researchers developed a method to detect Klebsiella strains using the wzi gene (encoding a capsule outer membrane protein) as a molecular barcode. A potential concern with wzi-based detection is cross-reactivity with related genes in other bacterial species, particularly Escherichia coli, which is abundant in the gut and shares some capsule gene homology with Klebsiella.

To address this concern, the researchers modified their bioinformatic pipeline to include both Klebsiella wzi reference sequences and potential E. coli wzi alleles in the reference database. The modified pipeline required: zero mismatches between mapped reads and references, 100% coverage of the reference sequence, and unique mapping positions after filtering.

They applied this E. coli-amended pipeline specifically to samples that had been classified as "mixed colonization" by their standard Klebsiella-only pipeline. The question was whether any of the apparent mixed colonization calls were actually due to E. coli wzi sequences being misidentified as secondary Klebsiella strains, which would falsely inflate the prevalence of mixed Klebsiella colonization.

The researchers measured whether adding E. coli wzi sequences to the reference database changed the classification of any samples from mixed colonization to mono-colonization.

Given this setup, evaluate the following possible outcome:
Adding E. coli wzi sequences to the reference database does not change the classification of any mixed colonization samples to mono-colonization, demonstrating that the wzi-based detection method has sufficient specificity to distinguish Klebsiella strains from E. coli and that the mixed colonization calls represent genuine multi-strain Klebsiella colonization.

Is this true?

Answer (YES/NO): NO